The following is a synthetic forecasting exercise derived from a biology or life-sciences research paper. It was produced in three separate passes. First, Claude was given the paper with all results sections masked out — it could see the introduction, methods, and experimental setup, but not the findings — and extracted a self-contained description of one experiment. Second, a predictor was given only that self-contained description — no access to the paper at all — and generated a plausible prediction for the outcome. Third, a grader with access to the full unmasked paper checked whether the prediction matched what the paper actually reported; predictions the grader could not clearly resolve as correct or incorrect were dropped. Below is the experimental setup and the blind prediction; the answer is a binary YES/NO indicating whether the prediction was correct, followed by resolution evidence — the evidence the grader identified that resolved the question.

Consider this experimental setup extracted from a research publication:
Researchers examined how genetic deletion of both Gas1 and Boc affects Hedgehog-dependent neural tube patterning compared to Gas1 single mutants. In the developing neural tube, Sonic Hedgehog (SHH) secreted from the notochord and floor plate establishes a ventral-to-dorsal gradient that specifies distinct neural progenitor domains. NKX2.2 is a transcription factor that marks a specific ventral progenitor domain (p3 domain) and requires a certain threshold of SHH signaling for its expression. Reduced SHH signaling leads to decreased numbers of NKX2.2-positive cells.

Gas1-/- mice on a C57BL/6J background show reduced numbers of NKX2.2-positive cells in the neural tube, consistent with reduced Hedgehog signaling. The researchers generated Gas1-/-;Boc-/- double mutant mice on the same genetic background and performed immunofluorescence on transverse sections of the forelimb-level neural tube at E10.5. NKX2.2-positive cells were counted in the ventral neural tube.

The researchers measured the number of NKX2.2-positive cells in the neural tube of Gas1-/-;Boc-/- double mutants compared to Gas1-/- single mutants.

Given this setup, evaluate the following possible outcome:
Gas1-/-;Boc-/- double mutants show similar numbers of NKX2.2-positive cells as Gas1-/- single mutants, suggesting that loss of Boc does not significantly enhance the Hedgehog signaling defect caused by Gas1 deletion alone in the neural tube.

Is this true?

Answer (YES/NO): NO